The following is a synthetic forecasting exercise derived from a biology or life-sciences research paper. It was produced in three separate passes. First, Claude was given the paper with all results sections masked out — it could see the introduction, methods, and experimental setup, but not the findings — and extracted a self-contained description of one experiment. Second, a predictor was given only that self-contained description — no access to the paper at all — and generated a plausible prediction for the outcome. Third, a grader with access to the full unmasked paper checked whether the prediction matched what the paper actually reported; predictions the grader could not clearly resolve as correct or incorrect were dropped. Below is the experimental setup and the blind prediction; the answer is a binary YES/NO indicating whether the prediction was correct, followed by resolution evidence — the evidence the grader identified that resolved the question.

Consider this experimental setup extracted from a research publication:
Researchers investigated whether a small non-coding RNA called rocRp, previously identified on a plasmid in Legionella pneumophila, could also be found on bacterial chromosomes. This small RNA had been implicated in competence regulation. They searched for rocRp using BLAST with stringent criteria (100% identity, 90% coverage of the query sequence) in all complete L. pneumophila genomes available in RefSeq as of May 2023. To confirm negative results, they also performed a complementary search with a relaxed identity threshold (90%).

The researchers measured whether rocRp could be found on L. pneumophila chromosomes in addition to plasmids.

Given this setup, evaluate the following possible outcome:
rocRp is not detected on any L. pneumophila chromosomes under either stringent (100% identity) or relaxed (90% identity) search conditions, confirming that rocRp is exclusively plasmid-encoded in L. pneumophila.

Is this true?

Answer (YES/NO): YES